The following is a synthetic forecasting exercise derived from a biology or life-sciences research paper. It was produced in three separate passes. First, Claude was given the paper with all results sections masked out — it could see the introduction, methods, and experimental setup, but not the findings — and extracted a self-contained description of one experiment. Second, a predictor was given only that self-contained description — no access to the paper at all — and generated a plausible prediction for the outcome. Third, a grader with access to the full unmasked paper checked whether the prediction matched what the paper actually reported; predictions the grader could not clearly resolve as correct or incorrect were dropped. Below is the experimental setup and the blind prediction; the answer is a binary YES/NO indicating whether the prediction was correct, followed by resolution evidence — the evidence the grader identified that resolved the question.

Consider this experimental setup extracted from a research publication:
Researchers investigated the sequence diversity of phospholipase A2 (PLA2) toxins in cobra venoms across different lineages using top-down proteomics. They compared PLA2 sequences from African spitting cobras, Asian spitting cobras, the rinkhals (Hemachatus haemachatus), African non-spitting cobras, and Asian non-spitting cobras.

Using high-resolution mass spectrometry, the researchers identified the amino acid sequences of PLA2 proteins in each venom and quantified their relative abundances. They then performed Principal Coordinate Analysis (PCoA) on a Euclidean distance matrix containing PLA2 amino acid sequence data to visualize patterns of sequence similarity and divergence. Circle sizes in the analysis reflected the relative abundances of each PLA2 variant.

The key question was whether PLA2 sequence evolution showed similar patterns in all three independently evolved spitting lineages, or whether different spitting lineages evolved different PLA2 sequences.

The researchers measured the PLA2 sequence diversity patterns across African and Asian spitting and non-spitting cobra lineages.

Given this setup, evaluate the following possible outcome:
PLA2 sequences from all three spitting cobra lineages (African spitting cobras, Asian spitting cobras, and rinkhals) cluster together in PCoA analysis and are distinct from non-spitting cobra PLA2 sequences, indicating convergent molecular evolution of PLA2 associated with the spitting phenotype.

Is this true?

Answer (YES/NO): NO